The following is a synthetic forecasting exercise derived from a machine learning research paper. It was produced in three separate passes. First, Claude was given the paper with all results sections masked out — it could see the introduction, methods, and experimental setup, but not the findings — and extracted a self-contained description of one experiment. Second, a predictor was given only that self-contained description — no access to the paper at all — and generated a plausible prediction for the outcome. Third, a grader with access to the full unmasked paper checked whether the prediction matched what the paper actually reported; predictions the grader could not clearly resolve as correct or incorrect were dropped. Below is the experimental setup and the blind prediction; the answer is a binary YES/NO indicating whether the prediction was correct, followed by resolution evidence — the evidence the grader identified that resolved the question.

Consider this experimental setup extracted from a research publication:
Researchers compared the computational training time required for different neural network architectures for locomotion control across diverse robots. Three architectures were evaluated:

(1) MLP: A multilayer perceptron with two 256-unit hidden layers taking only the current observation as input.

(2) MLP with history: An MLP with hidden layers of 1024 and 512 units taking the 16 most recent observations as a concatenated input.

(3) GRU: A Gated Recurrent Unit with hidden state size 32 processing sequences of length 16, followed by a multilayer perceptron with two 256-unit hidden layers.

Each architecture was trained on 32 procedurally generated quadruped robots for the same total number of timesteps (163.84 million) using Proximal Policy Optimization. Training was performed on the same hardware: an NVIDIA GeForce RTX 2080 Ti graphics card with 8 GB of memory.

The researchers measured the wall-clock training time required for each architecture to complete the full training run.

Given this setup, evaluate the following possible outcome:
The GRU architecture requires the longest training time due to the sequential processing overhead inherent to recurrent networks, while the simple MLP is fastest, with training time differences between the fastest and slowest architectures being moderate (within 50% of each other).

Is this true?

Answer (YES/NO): NO